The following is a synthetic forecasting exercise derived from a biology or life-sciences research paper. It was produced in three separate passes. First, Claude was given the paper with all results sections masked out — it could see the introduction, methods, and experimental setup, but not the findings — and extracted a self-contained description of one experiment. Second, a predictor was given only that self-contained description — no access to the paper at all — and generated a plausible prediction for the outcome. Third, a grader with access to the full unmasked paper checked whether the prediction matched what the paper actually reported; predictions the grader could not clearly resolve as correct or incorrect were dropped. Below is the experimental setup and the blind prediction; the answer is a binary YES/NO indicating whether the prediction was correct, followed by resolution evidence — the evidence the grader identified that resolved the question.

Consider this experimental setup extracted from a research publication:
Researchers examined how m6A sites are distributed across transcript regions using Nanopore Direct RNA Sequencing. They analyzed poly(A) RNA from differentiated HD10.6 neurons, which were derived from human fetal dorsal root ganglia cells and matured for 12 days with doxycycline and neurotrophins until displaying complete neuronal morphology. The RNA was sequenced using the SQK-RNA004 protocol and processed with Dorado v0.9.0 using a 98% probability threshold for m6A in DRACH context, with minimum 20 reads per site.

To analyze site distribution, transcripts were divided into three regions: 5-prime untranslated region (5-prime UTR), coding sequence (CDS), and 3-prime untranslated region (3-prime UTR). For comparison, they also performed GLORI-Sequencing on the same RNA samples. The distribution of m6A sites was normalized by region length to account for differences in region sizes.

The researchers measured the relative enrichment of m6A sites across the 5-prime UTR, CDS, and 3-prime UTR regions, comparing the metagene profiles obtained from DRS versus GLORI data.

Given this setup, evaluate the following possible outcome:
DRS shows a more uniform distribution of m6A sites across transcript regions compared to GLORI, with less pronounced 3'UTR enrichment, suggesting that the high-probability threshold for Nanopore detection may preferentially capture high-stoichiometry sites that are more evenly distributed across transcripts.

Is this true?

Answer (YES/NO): NO